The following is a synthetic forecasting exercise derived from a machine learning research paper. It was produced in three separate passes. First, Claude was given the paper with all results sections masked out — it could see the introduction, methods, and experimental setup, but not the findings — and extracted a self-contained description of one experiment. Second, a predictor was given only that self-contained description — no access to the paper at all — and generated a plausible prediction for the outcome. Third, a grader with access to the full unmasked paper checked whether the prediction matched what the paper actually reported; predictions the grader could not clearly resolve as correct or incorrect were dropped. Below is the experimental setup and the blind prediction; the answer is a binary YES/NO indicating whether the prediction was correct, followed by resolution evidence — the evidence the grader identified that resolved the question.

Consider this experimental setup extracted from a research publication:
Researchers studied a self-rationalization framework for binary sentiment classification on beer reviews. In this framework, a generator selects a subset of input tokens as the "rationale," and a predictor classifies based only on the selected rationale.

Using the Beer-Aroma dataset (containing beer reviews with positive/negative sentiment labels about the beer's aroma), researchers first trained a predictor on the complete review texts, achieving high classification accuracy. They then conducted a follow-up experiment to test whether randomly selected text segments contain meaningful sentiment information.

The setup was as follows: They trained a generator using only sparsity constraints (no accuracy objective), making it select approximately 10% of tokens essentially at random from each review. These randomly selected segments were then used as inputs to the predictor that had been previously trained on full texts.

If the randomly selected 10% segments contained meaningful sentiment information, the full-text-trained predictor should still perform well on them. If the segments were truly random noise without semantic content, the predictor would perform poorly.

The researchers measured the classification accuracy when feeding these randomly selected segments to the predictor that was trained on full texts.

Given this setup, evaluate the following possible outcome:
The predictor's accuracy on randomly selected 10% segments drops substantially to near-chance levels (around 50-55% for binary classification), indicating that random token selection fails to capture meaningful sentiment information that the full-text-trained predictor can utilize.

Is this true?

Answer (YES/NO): NO